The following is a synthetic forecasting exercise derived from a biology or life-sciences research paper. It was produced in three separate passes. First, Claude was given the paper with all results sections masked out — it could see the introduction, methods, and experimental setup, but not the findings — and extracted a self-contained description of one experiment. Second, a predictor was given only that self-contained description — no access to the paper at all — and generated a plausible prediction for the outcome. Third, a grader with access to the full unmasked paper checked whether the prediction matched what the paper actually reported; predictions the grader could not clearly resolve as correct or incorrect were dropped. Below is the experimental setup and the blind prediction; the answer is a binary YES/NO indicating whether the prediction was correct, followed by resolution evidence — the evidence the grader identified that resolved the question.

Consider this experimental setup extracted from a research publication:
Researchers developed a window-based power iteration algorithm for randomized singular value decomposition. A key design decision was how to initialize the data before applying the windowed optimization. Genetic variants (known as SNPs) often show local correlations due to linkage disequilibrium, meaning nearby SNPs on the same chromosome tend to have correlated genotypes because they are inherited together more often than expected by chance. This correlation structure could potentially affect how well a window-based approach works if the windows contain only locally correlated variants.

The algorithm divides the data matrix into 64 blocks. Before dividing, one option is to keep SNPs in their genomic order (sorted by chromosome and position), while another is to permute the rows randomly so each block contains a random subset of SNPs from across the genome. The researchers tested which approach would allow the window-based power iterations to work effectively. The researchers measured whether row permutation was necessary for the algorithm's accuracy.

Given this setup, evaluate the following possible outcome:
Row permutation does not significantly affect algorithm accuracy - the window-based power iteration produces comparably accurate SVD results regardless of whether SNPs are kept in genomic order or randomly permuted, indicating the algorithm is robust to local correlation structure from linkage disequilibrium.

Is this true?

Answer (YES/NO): NO